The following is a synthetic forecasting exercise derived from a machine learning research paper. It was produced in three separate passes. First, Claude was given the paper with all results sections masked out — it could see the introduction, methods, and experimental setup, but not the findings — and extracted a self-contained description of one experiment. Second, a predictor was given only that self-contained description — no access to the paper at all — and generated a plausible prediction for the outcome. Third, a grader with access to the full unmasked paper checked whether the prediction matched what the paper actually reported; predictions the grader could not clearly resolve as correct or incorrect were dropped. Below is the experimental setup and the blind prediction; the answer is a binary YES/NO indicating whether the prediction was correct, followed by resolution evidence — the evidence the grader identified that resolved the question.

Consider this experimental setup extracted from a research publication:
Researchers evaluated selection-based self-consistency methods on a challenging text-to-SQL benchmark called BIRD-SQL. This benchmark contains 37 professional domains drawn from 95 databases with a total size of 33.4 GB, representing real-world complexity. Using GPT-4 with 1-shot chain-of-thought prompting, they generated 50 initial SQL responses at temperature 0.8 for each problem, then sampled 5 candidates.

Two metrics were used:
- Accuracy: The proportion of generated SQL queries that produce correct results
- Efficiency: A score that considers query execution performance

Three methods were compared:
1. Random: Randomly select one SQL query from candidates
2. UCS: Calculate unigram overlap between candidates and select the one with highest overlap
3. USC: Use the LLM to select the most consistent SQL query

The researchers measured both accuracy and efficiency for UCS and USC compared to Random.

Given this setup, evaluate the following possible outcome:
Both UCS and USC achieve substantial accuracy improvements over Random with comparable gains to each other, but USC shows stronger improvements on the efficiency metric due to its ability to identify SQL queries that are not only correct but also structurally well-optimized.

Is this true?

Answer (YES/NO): NO